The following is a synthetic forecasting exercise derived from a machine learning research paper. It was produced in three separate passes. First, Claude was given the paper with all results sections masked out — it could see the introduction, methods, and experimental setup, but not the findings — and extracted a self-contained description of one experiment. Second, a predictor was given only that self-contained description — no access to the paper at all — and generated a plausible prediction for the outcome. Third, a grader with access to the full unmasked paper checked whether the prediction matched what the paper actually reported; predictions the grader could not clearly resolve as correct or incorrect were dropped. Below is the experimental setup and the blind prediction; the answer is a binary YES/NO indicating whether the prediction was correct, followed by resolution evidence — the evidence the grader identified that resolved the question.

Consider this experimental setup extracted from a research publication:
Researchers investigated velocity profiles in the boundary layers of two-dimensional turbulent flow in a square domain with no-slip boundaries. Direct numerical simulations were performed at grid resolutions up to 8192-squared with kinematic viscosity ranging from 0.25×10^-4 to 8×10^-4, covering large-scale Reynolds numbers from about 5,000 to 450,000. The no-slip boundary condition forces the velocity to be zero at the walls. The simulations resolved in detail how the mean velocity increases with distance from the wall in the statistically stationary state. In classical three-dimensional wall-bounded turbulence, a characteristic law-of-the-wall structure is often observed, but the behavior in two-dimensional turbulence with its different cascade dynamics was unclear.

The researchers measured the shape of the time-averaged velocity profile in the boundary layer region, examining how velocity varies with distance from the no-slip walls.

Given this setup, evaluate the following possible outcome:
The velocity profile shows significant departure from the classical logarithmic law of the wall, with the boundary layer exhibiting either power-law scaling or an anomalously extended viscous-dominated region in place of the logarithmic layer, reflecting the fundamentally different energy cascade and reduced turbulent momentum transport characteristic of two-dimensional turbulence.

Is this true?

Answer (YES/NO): NO